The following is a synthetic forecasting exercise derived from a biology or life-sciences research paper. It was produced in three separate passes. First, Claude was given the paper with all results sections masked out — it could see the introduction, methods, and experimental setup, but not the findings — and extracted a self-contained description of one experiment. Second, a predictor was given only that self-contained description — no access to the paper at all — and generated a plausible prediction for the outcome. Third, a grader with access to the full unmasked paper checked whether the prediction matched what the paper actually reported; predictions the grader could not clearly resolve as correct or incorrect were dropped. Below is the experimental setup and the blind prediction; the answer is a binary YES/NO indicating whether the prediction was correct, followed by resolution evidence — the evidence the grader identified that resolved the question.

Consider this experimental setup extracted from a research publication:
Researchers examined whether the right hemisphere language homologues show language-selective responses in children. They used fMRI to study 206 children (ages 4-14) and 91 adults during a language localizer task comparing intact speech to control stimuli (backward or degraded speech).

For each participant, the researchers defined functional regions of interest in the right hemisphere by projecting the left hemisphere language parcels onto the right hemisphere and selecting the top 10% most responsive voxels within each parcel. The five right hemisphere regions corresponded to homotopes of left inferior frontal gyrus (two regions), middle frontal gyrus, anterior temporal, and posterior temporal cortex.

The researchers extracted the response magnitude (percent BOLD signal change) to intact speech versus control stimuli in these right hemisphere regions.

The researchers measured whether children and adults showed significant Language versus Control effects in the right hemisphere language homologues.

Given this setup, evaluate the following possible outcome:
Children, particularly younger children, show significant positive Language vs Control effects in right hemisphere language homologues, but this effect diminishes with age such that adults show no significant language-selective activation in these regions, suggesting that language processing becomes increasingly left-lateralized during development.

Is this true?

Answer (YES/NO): NO